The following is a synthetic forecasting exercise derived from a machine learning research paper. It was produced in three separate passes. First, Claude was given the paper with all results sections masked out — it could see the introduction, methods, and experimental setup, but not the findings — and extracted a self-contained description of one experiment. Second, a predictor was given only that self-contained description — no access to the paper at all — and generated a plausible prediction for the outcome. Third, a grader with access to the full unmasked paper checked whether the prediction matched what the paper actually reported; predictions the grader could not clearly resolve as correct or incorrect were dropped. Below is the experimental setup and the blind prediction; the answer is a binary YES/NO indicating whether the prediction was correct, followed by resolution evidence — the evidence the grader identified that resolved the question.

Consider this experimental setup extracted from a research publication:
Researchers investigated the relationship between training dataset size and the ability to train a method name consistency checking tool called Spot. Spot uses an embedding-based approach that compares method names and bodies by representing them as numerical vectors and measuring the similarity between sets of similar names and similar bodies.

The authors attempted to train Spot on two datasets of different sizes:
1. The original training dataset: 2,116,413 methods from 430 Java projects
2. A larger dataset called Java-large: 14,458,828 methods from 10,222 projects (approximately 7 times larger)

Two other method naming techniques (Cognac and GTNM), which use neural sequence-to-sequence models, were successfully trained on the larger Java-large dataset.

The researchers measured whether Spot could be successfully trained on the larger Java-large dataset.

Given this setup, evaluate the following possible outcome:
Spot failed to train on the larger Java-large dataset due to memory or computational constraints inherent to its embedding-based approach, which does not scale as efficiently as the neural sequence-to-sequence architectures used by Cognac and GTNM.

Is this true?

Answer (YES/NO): YES